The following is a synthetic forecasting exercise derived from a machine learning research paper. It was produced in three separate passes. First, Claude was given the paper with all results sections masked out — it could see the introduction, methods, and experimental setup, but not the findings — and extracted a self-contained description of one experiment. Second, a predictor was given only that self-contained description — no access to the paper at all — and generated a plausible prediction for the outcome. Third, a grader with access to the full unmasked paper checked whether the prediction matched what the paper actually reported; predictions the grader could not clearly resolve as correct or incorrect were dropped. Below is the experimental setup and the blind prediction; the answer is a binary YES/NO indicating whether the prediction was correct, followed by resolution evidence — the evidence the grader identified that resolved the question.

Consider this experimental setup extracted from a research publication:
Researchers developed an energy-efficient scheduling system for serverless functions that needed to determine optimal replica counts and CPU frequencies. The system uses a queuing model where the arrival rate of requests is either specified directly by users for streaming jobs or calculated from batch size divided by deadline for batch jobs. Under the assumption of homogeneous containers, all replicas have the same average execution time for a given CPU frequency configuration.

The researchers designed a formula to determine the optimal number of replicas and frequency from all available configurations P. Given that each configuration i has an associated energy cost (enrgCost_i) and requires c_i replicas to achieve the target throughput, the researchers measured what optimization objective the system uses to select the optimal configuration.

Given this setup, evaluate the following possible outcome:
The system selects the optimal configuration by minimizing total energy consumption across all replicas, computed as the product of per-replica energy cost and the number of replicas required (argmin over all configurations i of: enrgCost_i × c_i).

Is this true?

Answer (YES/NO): YES